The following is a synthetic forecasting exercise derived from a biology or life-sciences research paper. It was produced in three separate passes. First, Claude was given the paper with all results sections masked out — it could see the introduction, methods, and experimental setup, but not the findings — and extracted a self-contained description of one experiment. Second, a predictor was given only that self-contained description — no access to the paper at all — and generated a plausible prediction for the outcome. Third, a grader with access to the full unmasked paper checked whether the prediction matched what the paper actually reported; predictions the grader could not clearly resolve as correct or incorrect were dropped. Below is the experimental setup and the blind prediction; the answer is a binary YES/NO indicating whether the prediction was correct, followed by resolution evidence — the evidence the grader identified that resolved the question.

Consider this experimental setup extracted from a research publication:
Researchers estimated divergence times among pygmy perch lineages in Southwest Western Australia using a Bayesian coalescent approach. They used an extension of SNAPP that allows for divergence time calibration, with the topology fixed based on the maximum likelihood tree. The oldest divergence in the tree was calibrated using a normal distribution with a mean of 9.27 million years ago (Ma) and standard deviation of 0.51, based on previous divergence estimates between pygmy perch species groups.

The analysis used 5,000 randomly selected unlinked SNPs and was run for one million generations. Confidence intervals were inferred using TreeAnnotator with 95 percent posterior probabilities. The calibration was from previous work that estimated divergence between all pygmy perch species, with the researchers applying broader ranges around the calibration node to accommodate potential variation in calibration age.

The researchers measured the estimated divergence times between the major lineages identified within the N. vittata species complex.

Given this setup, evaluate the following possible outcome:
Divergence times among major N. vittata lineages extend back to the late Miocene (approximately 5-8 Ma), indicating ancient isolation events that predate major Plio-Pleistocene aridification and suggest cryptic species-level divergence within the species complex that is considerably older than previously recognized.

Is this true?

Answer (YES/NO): NO